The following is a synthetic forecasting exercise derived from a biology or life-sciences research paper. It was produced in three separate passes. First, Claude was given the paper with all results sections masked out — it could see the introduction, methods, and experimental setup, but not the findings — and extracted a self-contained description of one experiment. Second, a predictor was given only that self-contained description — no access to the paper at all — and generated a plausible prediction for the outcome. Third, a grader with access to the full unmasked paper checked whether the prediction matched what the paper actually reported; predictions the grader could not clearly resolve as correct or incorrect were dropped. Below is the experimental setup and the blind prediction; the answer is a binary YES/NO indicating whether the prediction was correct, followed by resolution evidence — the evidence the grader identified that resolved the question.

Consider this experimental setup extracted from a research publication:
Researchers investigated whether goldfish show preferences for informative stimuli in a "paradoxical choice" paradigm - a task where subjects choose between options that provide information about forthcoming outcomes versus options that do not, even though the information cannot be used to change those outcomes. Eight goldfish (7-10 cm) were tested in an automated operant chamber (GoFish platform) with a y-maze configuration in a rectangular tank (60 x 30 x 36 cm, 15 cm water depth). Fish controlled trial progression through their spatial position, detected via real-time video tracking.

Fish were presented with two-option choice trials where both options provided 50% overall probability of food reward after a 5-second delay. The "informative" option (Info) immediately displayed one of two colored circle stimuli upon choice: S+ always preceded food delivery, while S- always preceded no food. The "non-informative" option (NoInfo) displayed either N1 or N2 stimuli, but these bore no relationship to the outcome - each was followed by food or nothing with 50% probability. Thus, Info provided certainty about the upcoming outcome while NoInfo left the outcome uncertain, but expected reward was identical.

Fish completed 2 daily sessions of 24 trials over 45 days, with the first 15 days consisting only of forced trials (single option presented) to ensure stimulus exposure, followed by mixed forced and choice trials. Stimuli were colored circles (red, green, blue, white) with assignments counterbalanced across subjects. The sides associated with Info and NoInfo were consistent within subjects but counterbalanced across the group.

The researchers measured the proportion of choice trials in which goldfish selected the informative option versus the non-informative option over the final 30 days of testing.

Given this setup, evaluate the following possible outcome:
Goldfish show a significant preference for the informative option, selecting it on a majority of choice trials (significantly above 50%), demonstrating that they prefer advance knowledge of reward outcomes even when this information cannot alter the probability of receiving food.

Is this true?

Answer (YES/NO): NO